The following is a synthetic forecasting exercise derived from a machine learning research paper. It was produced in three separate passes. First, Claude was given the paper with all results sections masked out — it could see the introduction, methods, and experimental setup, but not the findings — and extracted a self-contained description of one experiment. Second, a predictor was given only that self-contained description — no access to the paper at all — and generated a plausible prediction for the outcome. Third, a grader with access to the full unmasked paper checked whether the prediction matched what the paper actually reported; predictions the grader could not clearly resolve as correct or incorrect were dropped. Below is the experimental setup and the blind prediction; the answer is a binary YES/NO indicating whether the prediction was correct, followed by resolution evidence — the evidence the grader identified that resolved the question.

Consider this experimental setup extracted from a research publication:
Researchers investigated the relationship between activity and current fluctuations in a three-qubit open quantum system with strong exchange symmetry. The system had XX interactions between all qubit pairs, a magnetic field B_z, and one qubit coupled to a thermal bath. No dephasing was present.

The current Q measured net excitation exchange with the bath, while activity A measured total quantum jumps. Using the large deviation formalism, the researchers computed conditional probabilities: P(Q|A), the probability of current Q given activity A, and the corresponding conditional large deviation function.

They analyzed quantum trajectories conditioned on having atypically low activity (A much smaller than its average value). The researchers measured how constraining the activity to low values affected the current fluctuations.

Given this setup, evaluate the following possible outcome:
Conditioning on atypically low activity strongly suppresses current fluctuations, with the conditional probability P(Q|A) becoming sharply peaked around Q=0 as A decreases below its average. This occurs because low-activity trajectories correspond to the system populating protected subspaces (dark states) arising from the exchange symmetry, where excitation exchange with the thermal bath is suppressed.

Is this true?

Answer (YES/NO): YES